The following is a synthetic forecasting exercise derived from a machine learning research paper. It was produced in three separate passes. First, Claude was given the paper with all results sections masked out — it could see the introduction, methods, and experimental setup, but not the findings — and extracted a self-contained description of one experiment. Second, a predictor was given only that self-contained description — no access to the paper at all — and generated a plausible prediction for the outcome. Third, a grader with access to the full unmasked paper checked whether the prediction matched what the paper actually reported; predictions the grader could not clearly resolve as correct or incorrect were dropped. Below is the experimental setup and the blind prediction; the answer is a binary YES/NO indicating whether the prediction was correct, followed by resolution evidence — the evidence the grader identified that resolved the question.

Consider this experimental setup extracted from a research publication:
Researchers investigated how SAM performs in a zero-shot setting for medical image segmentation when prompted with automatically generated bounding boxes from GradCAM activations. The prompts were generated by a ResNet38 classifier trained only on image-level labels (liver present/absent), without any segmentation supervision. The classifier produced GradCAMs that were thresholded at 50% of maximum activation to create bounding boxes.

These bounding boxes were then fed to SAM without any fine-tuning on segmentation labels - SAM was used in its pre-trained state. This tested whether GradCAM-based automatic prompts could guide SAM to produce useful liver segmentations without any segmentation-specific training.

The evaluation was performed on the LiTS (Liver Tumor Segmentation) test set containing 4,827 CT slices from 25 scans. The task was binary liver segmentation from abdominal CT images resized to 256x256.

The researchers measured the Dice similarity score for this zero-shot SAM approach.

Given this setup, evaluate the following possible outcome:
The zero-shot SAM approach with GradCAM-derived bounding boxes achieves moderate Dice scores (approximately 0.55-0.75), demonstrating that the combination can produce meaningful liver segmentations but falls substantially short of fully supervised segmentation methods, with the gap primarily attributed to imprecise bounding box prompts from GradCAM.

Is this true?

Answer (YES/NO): NO